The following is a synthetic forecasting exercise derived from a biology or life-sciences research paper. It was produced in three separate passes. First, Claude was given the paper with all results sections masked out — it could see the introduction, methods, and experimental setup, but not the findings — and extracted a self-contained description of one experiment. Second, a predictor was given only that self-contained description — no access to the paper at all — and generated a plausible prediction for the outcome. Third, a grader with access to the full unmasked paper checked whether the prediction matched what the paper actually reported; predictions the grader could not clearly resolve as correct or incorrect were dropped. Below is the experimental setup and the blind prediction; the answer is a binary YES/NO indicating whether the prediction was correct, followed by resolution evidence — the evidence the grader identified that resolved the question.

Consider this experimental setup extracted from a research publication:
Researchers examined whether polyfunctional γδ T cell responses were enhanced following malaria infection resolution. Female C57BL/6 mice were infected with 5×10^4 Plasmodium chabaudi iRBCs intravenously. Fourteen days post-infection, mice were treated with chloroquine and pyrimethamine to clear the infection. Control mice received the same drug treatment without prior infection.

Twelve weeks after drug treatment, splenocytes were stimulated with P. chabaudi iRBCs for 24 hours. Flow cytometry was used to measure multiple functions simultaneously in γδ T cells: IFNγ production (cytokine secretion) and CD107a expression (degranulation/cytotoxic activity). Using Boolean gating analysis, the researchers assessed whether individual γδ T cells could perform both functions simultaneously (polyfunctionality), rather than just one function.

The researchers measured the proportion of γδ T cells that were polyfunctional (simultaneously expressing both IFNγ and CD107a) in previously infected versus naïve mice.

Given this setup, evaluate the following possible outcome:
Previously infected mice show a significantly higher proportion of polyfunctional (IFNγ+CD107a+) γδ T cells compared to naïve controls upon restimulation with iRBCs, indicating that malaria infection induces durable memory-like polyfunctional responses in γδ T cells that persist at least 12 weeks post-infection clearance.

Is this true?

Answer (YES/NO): YES